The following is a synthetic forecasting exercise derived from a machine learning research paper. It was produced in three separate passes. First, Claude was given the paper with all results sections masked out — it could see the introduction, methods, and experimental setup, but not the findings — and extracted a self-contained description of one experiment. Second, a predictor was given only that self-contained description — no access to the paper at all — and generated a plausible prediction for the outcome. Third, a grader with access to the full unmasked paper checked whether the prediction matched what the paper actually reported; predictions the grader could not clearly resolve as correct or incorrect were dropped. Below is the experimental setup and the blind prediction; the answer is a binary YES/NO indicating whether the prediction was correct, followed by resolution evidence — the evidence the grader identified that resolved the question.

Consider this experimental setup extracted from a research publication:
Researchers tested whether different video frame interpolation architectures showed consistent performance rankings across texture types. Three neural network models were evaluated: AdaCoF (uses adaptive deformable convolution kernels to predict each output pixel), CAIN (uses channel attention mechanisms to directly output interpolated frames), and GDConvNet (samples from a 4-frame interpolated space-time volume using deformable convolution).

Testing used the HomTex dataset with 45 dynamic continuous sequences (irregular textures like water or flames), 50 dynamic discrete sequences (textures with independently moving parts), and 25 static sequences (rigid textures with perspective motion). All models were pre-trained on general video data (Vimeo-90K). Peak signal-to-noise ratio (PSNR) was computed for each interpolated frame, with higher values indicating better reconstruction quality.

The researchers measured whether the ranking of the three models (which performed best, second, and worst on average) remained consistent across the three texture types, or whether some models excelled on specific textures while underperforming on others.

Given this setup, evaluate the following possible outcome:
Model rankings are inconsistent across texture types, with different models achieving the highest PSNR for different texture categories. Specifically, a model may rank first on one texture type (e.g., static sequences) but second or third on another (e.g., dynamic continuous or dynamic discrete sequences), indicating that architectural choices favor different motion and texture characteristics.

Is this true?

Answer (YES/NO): NO